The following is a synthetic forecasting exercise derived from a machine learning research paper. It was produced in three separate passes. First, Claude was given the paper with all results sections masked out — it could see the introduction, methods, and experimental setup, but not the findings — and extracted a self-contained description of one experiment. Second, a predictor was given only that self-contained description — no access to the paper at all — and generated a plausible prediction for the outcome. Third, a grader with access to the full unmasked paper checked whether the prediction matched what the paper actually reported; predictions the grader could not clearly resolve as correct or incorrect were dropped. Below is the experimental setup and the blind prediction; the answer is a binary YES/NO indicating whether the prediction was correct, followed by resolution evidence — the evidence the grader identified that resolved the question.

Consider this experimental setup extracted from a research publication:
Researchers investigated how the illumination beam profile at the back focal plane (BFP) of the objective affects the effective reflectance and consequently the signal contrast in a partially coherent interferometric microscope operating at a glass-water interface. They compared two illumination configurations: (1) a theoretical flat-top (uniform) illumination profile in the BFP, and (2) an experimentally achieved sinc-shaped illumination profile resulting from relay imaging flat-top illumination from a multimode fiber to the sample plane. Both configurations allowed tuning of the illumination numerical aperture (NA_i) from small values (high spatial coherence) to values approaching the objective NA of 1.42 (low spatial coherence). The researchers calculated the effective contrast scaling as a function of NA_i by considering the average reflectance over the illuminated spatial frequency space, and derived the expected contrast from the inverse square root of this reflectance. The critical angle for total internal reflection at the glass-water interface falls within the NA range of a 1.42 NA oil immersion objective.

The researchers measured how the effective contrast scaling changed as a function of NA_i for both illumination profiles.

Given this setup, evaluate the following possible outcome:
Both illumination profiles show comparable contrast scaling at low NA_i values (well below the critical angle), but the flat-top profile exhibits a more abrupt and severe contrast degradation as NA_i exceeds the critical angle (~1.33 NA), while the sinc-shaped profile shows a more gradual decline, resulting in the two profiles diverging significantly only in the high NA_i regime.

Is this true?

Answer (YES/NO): NO